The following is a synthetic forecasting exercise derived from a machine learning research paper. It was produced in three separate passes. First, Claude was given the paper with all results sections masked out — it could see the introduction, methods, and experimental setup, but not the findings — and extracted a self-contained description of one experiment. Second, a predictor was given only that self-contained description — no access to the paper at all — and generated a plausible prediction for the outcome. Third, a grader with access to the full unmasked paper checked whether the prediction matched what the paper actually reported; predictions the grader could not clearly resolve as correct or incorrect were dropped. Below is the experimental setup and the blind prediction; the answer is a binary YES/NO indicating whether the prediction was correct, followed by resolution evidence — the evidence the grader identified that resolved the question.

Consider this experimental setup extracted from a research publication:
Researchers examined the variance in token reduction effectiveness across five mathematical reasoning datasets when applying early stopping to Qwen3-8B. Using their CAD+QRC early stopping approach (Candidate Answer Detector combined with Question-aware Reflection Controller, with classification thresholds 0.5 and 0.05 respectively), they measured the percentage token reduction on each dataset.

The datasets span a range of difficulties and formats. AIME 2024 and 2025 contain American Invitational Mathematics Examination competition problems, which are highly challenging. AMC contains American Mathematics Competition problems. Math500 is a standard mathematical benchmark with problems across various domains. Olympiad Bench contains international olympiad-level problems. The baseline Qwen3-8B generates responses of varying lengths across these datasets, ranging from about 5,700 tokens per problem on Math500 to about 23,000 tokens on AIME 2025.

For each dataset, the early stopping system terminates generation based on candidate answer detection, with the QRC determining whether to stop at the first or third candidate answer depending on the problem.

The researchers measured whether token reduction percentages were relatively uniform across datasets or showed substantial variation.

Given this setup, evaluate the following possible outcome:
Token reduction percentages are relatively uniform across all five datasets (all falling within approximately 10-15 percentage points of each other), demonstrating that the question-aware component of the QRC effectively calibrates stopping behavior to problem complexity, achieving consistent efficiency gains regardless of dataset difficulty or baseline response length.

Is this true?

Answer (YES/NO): NO